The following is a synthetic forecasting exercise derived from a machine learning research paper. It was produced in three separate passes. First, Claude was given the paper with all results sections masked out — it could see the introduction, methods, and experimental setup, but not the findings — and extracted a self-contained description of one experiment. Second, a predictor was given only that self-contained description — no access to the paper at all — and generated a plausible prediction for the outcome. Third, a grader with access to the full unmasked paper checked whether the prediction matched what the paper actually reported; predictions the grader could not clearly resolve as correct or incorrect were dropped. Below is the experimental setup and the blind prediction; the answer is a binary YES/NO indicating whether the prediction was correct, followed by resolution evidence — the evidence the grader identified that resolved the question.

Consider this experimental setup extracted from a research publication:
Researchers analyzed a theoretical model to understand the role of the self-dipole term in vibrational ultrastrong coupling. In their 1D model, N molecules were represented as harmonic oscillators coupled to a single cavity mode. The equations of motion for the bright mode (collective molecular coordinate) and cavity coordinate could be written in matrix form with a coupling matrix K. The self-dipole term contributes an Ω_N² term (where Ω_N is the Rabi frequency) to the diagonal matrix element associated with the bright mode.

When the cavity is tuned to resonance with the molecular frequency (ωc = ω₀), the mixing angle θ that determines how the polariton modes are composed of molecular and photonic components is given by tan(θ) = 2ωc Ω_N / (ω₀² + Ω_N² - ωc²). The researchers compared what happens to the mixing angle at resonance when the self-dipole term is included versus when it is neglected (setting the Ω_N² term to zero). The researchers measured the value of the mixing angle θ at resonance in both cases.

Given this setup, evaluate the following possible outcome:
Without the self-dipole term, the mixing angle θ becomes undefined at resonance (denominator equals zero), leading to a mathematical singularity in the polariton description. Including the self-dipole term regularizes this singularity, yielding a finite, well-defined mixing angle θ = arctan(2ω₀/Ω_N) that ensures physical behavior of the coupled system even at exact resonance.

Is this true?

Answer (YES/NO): NO